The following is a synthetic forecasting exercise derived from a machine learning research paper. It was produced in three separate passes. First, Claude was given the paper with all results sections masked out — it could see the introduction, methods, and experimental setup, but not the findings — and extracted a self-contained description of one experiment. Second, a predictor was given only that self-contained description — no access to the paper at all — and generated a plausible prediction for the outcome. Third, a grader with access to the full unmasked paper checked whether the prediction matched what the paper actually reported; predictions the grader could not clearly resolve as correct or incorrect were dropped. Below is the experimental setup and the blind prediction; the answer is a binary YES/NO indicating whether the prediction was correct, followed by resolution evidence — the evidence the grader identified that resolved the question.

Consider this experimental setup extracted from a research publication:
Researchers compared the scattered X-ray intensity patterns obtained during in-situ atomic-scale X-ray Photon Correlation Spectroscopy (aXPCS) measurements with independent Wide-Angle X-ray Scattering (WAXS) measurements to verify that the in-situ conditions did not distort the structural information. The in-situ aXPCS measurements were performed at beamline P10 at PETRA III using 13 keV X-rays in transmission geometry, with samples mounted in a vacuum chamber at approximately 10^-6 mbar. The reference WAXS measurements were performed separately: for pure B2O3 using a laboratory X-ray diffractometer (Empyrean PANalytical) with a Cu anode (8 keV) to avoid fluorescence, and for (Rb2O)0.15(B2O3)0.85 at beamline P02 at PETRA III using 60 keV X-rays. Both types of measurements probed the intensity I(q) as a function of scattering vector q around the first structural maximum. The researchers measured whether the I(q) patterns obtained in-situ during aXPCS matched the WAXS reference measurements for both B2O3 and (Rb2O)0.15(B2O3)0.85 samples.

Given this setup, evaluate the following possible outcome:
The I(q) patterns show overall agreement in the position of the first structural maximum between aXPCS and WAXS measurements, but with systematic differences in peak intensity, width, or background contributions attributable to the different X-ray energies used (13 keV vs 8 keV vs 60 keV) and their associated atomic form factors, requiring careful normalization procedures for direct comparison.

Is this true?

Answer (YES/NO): NO